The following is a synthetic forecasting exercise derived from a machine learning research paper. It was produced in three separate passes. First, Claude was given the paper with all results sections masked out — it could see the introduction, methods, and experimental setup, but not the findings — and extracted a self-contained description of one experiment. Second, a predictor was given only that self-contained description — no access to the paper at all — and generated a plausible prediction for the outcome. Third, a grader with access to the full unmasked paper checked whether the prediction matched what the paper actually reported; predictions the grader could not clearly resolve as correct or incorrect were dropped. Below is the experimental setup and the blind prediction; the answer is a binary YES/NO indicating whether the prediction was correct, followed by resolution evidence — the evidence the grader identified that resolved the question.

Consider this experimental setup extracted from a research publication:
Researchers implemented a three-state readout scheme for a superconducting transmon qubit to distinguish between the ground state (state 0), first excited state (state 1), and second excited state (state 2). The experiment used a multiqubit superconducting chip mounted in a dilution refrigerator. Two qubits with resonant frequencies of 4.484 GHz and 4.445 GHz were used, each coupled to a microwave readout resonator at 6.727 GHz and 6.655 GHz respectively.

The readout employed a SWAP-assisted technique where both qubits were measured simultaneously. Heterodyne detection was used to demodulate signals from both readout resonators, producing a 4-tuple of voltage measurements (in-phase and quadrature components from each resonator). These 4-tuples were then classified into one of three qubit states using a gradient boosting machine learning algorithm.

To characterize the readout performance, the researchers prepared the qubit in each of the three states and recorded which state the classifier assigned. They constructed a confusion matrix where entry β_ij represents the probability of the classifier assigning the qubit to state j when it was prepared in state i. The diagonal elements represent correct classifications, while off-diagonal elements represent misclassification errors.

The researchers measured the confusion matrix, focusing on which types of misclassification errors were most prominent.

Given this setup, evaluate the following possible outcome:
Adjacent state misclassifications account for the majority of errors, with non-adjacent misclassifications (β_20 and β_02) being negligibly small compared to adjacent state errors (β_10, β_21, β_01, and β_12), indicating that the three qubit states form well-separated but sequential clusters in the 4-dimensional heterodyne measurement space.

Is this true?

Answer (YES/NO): NO